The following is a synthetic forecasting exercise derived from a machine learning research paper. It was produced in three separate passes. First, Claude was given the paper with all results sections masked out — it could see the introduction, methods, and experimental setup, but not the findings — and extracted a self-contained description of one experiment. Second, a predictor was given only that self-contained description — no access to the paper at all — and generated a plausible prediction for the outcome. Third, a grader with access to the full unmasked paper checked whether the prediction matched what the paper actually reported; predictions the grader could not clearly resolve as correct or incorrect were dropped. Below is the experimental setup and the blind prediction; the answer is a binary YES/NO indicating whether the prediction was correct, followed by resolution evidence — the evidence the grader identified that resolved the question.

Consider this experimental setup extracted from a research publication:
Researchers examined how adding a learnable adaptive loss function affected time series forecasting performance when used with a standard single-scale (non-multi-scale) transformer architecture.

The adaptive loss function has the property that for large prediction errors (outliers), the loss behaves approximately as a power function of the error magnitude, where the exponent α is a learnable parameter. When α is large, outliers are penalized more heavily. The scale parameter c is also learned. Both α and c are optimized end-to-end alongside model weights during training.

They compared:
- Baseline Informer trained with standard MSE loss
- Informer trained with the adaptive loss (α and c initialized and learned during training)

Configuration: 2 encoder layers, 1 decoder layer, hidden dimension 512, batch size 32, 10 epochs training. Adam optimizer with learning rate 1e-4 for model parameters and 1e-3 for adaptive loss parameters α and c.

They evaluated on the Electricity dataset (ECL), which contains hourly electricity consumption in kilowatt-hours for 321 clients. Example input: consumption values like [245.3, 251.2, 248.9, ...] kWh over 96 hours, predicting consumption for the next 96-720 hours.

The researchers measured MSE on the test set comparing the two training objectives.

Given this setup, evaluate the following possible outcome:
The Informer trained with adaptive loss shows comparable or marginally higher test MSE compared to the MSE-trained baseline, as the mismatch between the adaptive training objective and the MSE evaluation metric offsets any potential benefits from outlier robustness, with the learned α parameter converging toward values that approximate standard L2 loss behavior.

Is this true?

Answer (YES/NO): NO